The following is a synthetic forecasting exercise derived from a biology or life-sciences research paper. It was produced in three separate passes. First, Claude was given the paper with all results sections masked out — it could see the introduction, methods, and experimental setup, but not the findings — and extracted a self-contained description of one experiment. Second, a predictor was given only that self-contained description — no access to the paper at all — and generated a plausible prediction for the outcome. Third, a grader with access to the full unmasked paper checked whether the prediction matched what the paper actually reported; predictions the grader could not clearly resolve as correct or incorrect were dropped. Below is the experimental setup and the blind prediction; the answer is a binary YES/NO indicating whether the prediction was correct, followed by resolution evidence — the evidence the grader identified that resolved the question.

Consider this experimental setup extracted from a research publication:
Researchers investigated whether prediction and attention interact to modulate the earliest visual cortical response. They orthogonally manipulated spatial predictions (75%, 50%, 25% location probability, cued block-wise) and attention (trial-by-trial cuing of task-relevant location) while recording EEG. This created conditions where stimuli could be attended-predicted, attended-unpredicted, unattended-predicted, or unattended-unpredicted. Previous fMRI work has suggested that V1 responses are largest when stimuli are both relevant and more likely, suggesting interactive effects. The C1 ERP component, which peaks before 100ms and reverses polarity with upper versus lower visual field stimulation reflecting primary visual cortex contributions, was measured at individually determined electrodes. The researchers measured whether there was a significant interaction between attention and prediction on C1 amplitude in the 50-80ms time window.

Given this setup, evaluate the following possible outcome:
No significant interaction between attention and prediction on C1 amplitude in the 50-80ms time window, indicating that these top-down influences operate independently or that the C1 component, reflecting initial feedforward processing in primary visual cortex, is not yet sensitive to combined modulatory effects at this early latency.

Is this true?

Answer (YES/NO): YES